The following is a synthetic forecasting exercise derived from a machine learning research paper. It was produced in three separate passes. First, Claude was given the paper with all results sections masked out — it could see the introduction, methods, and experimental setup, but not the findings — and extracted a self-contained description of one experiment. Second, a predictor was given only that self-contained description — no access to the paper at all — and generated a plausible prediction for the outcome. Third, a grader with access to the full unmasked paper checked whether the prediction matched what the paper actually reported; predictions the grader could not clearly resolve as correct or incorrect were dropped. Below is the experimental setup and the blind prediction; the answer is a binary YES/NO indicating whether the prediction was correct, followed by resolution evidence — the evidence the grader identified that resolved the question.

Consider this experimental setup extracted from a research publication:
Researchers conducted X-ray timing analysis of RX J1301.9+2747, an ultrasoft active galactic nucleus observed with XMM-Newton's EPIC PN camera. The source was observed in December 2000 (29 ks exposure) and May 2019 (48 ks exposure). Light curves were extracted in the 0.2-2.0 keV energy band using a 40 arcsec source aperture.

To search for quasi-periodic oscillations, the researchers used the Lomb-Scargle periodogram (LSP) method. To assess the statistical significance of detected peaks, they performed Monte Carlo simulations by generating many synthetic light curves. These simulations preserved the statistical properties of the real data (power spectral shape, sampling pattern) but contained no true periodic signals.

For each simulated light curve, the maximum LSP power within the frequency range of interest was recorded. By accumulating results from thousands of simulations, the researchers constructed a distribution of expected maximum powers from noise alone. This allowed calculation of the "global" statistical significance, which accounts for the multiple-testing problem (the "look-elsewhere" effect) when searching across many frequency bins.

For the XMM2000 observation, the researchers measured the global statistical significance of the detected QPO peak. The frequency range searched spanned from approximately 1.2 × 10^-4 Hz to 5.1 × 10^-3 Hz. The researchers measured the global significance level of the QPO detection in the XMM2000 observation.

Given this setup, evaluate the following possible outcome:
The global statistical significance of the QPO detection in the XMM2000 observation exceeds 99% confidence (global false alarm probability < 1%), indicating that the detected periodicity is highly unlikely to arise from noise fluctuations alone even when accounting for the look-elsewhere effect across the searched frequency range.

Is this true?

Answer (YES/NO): NO